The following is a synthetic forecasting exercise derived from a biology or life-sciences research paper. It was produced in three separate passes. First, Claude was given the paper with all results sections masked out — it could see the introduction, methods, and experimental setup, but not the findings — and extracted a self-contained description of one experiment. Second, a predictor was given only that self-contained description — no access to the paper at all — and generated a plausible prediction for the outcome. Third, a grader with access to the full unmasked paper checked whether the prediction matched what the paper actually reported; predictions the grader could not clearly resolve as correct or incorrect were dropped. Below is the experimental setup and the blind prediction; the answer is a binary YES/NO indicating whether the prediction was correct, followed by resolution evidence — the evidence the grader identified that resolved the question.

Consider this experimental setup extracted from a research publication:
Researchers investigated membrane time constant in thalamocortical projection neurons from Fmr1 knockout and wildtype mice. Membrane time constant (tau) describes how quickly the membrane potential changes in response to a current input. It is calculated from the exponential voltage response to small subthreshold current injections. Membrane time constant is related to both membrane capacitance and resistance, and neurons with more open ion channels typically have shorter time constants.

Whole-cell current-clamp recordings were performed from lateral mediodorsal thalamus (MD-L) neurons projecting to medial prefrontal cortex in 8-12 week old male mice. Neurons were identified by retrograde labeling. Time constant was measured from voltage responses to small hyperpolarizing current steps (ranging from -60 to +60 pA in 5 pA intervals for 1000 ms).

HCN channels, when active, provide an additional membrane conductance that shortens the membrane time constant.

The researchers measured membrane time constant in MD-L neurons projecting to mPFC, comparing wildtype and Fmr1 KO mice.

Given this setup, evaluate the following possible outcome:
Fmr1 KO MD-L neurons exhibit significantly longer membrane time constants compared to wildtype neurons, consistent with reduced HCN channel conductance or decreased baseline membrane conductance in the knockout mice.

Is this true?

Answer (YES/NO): NO